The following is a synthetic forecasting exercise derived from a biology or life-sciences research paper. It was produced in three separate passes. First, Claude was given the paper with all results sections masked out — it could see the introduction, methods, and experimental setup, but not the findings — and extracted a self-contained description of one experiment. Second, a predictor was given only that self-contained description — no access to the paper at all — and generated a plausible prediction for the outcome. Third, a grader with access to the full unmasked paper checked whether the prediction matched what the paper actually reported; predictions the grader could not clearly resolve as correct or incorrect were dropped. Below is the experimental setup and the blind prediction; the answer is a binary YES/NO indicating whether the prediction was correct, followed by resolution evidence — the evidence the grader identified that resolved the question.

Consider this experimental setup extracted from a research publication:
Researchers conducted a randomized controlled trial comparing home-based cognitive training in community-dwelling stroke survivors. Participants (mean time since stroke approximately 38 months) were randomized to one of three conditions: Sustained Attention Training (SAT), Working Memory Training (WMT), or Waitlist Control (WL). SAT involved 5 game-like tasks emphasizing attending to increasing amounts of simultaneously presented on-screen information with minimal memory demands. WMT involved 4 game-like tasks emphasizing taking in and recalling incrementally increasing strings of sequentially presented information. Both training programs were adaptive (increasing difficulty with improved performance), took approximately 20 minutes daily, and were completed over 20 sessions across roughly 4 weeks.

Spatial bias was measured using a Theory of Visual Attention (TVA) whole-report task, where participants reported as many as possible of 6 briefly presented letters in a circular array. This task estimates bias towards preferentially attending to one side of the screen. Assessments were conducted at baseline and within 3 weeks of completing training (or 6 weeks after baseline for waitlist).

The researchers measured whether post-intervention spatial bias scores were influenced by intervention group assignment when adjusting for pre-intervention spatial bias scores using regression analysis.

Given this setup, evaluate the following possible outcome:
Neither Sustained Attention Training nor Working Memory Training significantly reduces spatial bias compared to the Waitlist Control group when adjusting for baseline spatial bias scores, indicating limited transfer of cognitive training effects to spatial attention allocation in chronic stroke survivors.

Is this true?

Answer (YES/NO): YES